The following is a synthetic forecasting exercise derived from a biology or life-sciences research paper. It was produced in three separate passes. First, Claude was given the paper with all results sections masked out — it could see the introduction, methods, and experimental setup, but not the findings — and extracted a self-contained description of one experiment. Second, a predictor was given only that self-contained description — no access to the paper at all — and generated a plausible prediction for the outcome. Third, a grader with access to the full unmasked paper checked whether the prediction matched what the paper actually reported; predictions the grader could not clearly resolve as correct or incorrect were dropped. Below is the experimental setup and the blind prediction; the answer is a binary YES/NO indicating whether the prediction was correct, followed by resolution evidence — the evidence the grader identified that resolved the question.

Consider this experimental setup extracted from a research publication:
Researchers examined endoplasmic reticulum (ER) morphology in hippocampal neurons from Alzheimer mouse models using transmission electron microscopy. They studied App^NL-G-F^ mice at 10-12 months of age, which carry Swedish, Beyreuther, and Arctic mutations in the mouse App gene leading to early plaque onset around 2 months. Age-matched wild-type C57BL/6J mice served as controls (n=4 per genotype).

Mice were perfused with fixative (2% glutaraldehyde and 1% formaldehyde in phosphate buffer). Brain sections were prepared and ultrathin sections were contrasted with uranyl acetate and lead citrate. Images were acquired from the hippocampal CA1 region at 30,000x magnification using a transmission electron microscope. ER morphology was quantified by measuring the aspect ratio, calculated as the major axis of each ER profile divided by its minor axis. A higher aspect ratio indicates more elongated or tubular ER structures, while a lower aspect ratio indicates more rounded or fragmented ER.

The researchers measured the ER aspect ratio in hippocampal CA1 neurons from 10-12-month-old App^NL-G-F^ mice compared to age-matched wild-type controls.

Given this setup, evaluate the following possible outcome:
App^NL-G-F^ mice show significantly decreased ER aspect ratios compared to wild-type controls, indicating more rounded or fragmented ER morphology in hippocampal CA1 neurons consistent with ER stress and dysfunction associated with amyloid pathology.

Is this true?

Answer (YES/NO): NO